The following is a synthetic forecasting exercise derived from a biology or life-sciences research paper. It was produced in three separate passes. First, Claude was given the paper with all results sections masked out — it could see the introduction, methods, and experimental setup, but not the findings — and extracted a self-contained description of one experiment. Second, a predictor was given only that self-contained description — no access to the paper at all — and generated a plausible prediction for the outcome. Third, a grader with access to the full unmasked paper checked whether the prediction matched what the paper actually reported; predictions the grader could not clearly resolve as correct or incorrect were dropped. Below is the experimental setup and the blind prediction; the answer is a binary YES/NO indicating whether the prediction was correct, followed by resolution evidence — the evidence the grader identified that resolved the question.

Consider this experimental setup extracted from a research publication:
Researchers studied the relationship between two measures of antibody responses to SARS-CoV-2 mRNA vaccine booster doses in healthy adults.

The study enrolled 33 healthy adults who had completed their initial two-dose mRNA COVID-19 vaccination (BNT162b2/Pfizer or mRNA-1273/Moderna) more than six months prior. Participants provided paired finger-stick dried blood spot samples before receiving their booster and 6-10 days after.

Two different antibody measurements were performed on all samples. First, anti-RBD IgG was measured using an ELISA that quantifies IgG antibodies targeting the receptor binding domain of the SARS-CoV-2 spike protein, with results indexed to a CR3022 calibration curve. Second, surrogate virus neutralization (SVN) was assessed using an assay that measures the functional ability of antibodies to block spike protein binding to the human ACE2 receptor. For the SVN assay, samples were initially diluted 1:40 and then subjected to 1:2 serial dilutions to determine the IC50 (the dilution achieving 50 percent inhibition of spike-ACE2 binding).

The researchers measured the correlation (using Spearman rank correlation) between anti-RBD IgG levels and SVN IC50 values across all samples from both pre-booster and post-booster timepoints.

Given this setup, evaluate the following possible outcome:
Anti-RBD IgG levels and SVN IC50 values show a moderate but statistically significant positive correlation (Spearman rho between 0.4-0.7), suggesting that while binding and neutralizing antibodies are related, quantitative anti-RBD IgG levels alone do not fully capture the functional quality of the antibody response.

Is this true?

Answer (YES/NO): NO